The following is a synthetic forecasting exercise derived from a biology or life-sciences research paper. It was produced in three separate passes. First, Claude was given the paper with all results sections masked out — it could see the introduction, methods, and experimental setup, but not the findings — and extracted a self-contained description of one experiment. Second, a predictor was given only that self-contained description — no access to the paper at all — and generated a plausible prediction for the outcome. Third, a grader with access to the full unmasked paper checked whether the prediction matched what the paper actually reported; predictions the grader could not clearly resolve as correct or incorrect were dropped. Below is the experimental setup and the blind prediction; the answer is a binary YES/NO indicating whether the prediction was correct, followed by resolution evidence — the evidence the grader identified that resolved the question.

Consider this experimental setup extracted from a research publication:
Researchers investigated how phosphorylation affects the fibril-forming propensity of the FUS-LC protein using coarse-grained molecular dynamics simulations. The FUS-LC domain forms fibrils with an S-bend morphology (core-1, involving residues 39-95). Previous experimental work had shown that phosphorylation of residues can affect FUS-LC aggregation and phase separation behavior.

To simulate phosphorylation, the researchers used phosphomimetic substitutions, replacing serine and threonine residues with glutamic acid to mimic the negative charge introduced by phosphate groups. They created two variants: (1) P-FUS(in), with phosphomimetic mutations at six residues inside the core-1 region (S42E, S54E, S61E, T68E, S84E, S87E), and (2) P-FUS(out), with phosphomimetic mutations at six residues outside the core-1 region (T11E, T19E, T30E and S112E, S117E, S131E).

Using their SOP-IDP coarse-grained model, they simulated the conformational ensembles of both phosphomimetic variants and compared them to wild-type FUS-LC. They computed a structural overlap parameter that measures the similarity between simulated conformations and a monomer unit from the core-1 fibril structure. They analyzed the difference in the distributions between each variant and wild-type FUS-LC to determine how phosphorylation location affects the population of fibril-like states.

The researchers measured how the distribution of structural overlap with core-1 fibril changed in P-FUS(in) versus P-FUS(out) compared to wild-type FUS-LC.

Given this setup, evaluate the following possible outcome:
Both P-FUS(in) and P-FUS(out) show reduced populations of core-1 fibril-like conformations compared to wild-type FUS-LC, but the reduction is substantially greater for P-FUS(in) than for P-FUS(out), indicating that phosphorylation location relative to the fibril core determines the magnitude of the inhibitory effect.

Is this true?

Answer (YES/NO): NO